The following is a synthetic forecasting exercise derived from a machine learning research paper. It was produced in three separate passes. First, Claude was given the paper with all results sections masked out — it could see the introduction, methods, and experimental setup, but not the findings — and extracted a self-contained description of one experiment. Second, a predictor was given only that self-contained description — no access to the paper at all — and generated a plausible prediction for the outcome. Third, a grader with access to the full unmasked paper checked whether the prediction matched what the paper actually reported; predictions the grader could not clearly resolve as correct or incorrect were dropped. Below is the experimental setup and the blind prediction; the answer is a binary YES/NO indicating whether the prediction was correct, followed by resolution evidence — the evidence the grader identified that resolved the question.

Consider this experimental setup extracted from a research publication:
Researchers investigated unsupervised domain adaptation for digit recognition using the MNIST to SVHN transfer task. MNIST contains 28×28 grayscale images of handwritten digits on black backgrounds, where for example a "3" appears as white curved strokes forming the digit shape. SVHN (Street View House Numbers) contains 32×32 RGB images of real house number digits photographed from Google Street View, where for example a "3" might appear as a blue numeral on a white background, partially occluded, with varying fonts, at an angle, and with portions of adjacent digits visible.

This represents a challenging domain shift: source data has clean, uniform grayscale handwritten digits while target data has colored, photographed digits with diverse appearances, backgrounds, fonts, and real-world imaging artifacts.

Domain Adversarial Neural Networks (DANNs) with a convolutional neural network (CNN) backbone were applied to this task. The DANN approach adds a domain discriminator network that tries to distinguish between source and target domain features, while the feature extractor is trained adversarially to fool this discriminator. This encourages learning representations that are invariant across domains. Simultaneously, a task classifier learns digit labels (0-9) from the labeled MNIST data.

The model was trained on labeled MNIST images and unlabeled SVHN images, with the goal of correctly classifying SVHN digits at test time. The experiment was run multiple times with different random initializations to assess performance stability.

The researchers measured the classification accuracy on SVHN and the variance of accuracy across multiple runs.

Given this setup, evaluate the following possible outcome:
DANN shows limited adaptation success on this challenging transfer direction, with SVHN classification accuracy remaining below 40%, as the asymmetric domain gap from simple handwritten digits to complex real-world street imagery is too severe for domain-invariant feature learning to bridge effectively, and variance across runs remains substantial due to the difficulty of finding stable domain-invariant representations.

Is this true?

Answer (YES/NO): YES